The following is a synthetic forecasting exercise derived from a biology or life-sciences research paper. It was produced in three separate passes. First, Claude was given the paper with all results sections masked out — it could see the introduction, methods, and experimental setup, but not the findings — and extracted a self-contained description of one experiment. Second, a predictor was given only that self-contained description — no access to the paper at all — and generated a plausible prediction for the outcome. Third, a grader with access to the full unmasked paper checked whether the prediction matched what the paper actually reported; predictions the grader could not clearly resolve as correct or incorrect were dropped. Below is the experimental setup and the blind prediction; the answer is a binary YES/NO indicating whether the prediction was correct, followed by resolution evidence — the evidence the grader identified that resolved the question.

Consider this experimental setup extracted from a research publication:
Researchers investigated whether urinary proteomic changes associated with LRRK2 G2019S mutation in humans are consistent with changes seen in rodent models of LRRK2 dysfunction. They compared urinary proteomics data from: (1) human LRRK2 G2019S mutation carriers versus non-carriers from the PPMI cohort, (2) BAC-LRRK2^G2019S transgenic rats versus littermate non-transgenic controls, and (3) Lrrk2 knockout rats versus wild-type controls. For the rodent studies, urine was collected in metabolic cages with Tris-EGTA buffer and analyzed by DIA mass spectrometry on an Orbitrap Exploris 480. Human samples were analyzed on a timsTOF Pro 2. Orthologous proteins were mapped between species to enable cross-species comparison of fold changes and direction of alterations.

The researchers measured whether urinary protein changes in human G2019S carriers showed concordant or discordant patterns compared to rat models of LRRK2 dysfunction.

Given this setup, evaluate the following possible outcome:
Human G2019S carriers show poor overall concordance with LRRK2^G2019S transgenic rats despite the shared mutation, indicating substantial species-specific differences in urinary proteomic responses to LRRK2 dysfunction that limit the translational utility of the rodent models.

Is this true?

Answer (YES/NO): NO